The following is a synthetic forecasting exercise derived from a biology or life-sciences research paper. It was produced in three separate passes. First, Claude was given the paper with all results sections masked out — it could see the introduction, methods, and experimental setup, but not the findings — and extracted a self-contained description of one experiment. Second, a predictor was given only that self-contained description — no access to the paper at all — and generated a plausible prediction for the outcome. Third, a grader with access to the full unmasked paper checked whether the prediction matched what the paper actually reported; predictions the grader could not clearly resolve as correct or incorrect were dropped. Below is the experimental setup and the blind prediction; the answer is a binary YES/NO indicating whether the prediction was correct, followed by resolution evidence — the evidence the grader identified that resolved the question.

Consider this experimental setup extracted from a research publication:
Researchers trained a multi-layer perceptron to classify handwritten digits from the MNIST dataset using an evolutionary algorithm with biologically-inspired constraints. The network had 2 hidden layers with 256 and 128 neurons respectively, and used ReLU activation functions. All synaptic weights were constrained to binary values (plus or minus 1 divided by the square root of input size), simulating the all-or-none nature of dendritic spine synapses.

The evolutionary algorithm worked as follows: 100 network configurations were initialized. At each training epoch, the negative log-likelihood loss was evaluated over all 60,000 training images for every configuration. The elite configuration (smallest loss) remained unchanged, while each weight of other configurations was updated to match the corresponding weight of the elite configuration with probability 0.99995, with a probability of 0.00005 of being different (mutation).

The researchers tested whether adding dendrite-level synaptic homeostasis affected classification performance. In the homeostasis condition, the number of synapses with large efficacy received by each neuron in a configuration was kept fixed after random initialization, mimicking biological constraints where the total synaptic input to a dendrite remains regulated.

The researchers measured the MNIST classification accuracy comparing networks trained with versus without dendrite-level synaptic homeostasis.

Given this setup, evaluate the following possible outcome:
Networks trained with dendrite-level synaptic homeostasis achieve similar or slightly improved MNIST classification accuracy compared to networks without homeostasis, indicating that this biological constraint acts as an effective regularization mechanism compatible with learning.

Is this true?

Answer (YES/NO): YES